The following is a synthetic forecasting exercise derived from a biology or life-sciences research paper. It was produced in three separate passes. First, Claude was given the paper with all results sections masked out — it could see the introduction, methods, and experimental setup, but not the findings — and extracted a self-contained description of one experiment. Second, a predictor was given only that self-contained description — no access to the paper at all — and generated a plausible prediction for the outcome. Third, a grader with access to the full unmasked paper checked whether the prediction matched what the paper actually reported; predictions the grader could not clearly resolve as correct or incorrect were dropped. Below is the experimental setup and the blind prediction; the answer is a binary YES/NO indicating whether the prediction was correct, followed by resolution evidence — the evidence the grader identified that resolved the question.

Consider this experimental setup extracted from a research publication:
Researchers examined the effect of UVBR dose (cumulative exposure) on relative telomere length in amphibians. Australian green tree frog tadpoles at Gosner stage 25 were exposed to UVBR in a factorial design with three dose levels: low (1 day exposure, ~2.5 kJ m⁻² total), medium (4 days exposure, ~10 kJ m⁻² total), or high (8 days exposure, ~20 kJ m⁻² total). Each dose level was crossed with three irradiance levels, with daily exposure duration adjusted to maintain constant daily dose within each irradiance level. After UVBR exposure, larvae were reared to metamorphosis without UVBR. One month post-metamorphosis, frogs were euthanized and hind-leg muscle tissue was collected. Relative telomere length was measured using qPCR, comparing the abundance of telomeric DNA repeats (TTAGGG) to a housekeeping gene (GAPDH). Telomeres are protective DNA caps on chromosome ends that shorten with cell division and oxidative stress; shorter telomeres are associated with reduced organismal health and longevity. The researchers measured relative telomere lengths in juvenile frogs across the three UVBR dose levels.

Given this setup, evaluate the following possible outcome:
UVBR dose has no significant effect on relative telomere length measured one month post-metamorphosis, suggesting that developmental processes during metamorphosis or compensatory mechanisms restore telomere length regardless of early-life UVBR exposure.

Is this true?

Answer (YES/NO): YES